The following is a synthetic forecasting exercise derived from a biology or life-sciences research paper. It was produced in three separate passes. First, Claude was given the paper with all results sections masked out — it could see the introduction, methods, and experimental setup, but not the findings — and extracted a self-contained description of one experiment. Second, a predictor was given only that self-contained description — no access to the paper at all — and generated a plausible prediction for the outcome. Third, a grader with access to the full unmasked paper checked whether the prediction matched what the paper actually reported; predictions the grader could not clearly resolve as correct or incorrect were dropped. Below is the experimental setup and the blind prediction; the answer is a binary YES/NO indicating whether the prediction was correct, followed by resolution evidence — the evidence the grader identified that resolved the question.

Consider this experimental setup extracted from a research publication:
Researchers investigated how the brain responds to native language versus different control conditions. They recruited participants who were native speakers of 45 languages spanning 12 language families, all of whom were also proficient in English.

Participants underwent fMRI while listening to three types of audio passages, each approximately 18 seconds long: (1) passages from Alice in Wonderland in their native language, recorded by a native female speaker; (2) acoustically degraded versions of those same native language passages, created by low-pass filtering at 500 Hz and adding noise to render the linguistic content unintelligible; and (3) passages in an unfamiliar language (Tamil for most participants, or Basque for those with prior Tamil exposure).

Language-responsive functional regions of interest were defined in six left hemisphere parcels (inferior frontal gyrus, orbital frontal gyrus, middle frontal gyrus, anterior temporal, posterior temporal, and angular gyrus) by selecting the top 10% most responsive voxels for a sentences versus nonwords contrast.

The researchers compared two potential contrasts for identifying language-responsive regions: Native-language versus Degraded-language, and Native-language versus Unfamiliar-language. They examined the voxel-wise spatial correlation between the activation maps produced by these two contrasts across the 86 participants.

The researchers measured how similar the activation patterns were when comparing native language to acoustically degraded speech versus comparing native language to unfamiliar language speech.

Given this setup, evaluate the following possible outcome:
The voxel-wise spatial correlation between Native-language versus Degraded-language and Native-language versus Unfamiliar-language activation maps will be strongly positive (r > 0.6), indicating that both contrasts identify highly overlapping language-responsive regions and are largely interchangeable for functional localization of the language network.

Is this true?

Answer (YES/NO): NO